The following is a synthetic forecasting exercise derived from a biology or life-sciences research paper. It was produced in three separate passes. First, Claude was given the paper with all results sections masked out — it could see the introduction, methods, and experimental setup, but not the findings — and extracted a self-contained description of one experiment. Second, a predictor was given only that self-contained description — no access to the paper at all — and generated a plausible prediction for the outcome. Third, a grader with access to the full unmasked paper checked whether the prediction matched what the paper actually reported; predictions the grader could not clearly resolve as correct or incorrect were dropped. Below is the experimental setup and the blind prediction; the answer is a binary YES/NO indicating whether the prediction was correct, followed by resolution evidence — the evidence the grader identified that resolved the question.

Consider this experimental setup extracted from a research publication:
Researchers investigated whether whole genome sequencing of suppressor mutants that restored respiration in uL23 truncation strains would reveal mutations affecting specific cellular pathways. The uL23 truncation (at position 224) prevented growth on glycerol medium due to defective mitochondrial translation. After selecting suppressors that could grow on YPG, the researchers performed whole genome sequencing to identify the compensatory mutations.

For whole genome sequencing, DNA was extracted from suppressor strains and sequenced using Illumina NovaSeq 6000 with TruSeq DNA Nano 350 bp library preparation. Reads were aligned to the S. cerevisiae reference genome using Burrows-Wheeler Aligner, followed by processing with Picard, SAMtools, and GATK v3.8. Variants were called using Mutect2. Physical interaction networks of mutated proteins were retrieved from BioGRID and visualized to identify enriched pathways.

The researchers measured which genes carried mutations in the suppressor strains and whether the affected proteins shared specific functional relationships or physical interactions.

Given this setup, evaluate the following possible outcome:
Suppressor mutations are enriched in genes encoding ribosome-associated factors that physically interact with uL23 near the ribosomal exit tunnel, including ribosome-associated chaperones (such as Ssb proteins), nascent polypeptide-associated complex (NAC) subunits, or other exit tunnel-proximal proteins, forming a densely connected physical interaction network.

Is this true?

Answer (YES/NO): NO